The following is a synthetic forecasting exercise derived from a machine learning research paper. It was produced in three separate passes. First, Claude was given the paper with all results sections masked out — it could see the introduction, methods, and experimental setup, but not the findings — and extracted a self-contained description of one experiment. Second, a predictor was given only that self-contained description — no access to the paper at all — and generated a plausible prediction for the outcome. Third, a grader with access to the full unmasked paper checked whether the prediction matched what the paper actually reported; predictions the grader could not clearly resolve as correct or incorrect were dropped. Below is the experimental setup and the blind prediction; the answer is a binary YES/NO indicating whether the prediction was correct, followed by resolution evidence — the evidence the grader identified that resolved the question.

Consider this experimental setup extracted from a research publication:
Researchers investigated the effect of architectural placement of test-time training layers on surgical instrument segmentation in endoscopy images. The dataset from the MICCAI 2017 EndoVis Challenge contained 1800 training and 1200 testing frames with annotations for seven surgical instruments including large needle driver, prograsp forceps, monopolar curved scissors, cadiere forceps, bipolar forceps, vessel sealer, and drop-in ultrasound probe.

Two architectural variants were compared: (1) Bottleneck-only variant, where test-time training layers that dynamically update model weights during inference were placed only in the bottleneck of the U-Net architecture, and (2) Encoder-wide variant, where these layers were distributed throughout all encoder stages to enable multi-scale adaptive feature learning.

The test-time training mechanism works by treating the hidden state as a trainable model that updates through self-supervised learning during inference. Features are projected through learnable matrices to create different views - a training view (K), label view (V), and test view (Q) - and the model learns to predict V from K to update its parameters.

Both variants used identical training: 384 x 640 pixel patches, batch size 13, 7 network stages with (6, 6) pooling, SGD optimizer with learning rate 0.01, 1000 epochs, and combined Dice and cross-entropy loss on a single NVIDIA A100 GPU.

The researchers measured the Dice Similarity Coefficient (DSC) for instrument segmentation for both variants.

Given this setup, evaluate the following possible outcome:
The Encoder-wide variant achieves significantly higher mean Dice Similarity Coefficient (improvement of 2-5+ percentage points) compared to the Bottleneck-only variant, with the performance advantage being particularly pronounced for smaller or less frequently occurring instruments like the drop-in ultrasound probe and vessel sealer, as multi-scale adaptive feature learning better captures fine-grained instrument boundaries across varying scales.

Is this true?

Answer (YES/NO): NO